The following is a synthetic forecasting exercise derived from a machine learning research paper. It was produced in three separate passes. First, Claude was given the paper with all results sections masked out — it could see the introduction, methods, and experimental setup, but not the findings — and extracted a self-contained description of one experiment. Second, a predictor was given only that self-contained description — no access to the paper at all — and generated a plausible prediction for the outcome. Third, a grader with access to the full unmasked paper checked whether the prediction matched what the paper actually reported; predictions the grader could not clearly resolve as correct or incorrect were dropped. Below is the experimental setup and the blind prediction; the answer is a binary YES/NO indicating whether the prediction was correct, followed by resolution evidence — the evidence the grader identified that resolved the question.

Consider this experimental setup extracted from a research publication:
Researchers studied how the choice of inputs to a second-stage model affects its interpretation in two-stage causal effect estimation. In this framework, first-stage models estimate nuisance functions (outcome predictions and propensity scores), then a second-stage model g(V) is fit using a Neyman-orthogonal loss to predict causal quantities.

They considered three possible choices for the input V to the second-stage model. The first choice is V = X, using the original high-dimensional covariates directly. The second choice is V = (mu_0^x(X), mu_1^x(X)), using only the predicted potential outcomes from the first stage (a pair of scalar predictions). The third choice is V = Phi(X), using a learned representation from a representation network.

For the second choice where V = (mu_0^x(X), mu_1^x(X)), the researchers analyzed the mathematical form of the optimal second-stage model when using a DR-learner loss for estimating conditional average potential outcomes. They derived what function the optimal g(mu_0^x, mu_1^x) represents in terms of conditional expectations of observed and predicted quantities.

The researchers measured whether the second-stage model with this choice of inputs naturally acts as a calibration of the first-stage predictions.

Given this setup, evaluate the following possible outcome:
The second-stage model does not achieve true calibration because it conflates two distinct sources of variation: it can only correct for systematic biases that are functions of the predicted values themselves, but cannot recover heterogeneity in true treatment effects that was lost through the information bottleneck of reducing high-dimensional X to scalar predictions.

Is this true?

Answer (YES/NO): NO